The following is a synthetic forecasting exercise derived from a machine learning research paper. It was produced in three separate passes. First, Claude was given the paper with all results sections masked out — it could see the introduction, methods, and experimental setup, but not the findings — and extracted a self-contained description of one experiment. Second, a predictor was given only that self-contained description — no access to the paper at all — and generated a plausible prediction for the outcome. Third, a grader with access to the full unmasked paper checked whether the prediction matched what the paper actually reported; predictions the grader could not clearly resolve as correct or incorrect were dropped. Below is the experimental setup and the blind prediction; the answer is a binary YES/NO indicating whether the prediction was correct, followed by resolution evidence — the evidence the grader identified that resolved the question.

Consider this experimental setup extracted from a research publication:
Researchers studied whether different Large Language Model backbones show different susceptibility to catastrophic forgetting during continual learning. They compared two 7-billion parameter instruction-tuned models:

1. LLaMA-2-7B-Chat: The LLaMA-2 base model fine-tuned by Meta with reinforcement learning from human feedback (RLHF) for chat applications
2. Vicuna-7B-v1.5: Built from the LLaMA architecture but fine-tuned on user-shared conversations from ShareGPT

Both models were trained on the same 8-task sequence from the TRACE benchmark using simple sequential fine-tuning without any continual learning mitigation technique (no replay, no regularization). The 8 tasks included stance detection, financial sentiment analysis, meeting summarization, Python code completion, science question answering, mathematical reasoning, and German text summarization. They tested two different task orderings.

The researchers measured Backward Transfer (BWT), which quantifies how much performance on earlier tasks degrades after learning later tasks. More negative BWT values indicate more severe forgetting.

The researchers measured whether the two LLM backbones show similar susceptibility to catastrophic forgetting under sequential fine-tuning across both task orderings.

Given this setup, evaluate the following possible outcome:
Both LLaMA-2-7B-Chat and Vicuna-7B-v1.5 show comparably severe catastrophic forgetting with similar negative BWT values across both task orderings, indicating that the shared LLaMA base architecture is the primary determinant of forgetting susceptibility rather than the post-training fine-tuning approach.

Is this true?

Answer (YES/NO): NO